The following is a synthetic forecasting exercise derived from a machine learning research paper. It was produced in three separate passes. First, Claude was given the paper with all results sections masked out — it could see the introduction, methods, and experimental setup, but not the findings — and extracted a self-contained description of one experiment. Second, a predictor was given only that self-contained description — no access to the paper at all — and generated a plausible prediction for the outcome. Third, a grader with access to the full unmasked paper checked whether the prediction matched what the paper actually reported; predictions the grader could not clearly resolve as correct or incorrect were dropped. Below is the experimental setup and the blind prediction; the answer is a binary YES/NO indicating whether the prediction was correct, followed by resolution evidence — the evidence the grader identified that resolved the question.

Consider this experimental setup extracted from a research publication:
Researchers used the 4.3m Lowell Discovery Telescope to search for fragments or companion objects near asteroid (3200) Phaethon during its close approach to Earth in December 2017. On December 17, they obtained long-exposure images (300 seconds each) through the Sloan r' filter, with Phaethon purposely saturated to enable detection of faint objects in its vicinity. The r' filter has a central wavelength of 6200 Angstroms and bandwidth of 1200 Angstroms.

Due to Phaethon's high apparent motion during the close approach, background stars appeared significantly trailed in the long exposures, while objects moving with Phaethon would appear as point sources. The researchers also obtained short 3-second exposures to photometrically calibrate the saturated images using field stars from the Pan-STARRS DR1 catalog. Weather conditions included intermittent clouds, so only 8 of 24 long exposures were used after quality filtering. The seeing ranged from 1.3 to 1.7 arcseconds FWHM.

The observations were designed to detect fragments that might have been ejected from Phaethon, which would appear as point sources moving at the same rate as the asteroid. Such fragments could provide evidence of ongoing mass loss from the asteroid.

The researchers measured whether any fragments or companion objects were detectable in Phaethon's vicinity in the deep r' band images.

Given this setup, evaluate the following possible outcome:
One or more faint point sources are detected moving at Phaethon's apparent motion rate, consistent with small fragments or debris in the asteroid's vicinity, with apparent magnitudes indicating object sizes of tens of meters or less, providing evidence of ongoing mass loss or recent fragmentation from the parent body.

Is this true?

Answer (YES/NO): NO